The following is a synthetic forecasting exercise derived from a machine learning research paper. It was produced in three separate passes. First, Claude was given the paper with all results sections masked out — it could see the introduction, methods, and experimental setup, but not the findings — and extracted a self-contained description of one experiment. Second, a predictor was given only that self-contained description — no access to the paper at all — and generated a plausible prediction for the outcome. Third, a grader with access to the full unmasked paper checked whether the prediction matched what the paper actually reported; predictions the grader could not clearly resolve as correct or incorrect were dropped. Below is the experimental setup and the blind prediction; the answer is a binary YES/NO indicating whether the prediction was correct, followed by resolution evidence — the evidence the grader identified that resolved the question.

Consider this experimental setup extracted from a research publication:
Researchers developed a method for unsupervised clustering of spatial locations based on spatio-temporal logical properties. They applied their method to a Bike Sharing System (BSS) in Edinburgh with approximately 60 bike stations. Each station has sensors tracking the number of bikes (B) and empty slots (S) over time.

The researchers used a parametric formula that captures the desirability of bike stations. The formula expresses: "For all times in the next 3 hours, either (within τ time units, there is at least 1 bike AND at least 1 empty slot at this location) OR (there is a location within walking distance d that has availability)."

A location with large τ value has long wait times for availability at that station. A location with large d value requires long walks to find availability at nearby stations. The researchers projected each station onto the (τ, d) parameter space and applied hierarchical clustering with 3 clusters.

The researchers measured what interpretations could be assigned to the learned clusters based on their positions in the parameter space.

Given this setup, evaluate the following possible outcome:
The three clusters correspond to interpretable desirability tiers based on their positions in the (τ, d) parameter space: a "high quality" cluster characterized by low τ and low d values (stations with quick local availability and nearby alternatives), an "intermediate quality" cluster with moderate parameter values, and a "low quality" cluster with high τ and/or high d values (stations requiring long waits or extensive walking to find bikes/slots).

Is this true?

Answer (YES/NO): NO